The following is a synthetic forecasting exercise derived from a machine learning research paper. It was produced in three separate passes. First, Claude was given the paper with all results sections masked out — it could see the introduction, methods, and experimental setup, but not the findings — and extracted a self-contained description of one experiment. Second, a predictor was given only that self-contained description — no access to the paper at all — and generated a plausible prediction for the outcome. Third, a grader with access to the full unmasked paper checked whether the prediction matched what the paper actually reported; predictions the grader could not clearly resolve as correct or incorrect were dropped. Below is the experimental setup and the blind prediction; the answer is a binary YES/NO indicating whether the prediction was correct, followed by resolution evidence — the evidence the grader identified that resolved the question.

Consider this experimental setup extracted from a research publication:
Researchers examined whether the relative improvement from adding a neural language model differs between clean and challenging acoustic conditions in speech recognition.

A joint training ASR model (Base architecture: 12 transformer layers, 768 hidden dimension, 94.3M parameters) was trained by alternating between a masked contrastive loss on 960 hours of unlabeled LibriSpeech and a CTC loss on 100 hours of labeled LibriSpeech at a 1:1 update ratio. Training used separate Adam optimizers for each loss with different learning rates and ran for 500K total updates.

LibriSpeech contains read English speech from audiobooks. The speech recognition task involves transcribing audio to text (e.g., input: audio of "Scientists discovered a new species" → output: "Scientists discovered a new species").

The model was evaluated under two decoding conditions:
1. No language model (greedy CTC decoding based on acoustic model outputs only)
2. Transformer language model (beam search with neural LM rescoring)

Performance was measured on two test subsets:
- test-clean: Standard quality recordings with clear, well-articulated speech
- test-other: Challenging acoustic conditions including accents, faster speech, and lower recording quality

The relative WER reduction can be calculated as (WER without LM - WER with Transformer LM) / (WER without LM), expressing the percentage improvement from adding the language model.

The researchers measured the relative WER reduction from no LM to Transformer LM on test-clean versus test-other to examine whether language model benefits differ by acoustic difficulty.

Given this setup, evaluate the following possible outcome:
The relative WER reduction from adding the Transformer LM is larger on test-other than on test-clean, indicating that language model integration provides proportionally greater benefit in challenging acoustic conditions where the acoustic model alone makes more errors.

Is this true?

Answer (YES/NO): NO